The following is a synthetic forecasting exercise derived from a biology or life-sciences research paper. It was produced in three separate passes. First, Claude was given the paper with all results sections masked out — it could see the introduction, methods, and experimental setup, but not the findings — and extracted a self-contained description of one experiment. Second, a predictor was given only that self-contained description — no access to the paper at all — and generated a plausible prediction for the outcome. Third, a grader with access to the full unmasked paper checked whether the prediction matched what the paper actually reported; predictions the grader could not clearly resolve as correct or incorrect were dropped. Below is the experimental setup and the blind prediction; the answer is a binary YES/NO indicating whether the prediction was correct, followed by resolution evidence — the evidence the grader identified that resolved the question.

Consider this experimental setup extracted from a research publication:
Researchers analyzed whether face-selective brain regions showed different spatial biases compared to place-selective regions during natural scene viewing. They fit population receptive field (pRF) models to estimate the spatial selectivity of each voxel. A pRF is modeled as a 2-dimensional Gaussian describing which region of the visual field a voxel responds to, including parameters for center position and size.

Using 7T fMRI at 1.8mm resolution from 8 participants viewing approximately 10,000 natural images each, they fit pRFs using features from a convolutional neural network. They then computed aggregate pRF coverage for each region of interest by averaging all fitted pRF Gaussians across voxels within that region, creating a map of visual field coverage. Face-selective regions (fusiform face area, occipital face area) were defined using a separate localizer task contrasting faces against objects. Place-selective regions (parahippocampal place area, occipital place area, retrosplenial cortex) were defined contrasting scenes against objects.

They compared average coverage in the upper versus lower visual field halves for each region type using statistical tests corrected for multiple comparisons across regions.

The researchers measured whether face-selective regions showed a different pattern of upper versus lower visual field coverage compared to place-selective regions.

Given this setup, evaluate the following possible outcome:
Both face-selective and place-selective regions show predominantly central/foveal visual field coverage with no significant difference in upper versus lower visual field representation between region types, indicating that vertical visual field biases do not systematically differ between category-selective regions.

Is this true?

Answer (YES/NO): NO